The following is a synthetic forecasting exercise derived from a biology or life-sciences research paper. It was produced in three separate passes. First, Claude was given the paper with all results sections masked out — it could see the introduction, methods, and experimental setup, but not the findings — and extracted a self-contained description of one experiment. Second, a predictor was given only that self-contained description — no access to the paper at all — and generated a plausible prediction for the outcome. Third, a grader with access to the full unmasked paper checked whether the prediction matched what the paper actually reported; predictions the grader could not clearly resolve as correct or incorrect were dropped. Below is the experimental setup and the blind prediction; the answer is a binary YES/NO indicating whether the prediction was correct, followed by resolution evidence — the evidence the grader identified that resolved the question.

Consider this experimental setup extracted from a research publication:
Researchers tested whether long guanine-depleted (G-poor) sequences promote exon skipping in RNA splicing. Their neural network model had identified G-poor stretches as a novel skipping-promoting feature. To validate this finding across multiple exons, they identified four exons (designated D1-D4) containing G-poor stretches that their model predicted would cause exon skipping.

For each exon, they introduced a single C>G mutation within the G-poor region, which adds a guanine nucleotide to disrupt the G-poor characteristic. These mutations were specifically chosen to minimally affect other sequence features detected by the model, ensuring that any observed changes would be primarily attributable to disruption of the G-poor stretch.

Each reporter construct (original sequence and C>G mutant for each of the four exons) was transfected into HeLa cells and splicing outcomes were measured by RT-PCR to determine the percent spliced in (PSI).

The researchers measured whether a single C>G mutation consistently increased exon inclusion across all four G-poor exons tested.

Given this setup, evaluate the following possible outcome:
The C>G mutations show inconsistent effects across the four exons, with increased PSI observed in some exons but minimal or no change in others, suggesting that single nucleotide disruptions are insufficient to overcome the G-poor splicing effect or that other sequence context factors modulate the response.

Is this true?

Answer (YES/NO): NO